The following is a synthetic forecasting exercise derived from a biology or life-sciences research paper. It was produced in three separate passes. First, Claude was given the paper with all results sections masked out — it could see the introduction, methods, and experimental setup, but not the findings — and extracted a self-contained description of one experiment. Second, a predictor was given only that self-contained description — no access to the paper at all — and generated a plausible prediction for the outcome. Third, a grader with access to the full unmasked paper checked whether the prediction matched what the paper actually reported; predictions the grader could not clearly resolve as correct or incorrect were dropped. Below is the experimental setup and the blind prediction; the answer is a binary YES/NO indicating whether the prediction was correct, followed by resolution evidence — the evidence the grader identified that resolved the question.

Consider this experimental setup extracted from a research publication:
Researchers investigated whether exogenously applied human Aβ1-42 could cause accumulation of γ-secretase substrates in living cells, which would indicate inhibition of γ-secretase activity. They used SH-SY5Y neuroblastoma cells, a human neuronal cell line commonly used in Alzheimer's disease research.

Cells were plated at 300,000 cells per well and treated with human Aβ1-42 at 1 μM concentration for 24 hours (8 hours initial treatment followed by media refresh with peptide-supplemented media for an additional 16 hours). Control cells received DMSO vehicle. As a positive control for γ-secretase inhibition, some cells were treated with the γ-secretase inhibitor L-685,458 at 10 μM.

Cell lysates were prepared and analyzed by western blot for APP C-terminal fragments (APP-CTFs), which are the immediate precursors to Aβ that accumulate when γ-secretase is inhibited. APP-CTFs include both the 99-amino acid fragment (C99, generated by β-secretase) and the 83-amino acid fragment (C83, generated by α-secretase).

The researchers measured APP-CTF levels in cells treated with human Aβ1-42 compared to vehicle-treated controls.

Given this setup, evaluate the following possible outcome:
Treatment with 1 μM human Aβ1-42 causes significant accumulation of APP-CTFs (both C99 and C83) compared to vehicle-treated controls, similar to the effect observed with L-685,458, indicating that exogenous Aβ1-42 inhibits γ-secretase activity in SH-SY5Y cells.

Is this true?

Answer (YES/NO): YES